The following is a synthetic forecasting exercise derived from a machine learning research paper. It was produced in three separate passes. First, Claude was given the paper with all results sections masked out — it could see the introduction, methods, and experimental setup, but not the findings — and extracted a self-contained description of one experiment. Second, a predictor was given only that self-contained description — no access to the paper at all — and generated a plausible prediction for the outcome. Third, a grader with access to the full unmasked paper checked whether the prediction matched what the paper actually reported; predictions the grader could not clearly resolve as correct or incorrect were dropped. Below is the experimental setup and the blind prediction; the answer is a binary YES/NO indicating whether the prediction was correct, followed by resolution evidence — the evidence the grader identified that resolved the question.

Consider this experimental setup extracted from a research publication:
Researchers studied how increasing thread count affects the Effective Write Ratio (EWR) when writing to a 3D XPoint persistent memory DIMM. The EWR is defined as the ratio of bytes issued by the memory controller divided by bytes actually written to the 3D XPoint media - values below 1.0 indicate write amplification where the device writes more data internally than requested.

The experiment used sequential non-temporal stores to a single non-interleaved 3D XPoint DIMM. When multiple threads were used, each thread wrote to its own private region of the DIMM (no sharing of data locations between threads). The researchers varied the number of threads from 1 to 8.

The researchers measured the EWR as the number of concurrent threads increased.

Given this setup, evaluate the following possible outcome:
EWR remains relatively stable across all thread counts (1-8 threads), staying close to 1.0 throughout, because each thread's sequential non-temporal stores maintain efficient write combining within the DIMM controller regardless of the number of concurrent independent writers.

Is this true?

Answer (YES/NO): NO